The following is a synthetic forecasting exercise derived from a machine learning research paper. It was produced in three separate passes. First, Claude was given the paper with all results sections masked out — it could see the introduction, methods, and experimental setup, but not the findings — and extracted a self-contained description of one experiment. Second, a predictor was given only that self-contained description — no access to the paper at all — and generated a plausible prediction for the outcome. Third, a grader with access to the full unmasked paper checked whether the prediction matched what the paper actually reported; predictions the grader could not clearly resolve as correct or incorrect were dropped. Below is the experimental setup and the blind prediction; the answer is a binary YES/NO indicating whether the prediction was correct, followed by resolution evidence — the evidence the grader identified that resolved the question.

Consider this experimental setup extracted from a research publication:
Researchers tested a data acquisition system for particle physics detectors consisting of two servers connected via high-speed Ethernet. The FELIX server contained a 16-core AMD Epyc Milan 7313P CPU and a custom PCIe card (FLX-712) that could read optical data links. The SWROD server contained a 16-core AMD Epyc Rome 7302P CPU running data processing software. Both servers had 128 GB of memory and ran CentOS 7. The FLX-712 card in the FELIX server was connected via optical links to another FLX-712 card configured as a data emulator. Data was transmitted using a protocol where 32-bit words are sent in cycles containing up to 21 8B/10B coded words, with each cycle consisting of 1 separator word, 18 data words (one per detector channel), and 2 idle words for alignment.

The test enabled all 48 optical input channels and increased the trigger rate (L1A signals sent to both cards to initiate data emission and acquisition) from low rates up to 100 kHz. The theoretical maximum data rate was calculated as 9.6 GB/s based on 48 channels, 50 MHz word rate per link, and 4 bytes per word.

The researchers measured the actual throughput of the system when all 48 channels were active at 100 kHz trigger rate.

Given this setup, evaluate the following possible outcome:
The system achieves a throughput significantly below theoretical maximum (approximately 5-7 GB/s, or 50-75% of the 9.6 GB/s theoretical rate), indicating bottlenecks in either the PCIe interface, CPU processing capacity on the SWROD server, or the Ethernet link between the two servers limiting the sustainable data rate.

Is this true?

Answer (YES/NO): NO